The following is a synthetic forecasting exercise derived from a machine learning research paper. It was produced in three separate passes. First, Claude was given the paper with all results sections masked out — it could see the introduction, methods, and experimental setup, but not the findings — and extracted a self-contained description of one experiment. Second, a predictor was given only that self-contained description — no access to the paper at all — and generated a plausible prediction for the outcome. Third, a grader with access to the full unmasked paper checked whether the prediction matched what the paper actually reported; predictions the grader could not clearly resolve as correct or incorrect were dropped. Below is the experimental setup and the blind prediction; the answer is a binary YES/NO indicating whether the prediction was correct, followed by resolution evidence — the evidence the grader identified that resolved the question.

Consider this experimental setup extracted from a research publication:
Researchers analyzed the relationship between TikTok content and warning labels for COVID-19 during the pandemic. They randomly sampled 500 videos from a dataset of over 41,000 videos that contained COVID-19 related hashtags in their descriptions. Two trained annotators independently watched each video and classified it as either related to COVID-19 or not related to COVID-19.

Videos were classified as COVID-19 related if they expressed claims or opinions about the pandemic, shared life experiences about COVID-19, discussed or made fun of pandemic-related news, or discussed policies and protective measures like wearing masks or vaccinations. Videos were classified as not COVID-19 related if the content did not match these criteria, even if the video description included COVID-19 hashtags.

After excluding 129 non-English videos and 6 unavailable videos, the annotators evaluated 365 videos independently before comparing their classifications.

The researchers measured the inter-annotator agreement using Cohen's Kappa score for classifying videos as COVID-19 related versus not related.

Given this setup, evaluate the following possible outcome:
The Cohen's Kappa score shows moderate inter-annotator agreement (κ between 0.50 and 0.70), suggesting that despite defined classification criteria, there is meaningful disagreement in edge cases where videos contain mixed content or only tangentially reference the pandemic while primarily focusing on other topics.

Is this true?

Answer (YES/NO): NO